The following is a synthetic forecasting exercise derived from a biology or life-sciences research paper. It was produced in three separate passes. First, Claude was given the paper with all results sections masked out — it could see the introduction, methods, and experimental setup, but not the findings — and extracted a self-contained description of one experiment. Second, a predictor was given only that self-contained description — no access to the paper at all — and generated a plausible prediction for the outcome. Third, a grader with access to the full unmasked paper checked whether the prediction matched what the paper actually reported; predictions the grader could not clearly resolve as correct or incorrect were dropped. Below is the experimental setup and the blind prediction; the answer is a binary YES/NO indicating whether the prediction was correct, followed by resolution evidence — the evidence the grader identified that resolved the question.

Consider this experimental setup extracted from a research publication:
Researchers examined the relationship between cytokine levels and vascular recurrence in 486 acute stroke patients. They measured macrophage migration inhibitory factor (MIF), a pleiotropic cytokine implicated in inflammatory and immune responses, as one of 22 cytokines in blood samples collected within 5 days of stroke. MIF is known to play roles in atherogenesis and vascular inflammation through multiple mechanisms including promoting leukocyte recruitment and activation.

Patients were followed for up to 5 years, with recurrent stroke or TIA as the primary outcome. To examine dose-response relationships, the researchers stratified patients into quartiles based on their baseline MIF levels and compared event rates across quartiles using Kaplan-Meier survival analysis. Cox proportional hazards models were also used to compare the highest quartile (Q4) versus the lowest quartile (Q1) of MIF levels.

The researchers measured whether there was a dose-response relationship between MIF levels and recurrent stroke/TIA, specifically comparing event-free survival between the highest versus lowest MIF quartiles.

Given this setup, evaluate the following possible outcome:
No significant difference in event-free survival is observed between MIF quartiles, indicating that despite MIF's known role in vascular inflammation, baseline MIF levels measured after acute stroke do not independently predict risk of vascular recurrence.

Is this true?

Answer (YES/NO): NO